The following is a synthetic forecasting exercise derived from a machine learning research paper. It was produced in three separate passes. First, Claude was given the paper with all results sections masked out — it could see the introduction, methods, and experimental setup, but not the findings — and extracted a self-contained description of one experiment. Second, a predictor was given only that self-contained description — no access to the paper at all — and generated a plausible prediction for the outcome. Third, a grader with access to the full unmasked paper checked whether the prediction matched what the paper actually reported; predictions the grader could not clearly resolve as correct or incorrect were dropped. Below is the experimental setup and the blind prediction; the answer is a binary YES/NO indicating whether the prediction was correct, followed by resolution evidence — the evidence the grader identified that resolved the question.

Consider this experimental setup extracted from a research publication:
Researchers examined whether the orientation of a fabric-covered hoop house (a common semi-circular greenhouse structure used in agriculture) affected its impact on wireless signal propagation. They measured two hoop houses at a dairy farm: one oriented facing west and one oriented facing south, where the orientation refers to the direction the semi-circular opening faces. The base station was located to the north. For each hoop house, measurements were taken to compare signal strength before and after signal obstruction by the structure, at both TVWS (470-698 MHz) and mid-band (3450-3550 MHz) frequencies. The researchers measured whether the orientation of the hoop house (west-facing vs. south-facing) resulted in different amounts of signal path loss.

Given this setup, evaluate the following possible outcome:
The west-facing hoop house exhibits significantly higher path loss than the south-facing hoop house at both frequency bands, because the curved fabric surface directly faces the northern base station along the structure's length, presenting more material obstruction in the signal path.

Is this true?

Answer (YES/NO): NO